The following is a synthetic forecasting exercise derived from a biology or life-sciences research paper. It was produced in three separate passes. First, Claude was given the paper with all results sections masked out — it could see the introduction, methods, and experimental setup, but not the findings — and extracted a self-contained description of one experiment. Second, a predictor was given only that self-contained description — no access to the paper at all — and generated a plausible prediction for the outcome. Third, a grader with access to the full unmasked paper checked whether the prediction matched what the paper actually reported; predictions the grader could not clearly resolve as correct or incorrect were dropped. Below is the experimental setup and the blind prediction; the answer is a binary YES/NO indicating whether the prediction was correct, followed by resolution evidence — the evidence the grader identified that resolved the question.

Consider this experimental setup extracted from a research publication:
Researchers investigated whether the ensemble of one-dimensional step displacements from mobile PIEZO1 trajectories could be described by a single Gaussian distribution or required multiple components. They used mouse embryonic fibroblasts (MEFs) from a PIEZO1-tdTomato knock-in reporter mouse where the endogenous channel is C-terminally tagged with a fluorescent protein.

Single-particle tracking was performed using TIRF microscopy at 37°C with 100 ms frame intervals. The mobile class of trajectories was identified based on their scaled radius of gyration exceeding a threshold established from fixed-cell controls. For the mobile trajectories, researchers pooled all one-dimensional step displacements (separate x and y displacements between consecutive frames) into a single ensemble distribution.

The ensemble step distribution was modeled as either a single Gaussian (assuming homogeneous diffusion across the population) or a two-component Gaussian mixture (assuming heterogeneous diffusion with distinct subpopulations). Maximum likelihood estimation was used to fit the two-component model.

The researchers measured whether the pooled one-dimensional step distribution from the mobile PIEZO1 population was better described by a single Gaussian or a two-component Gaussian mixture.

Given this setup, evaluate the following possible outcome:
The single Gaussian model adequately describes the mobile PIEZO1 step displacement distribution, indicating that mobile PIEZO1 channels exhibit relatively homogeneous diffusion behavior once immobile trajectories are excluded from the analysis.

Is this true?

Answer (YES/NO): NO